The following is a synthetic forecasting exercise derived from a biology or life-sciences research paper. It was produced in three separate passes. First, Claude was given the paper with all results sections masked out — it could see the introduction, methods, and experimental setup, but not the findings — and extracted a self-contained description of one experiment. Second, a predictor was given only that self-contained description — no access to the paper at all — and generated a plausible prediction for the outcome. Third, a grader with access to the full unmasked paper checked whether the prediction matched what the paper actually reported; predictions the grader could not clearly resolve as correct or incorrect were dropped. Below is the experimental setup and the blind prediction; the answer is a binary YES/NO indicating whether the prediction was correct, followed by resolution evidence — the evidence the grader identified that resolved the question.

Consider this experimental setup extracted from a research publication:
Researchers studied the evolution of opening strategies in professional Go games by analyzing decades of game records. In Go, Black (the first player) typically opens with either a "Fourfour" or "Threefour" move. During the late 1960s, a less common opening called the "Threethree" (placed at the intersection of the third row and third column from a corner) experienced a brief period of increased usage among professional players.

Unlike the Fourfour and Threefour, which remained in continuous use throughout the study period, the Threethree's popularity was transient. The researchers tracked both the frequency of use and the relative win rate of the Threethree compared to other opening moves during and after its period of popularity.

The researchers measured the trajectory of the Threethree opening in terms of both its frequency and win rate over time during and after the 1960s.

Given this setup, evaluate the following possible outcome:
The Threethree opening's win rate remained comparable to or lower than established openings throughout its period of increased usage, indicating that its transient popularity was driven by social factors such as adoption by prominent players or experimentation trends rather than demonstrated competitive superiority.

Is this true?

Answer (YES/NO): NO